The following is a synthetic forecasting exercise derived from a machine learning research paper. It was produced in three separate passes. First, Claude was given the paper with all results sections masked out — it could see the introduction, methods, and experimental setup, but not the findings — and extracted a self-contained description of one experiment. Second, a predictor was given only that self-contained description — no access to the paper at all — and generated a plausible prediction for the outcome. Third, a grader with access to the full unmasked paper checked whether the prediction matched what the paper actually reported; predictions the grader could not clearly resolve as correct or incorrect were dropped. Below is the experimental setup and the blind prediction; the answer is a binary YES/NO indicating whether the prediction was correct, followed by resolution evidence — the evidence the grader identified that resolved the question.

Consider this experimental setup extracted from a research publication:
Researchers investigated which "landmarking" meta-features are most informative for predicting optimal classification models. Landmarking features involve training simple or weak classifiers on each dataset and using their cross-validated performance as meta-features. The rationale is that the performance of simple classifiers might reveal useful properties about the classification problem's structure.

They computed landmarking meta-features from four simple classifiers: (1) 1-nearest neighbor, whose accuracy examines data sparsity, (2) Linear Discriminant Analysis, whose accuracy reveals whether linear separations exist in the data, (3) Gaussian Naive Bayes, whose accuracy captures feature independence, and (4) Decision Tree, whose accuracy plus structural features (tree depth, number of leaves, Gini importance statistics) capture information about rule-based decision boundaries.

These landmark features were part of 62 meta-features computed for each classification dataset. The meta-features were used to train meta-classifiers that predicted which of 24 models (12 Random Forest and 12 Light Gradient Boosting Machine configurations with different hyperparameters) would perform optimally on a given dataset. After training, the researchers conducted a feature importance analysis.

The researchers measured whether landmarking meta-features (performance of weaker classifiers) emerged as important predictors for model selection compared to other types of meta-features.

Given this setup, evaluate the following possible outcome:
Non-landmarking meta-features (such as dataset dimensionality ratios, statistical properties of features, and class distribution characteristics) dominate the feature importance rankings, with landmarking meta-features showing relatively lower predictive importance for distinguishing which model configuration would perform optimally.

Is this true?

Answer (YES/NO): NO